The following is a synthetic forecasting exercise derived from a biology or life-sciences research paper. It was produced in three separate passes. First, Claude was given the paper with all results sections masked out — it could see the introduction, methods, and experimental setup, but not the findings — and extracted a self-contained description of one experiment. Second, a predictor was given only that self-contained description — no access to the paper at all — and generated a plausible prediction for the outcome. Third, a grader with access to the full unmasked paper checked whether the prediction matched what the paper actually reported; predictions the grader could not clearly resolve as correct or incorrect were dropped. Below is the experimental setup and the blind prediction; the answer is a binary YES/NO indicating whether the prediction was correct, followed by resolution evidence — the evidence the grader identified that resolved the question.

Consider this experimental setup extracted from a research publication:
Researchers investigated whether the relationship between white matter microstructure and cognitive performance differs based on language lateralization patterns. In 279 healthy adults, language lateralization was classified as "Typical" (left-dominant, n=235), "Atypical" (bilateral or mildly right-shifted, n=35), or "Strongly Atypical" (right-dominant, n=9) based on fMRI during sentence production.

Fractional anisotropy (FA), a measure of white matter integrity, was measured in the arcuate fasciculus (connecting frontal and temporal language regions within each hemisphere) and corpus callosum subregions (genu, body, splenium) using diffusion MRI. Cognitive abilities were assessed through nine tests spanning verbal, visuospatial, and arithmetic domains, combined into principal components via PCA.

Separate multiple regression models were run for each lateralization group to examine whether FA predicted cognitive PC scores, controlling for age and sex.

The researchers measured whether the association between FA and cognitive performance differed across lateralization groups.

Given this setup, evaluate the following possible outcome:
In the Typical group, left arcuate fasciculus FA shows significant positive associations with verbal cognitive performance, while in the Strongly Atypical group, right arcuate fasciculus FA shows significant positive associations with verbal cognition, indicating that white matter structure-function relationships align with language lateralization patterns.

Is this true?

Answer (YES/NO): NO